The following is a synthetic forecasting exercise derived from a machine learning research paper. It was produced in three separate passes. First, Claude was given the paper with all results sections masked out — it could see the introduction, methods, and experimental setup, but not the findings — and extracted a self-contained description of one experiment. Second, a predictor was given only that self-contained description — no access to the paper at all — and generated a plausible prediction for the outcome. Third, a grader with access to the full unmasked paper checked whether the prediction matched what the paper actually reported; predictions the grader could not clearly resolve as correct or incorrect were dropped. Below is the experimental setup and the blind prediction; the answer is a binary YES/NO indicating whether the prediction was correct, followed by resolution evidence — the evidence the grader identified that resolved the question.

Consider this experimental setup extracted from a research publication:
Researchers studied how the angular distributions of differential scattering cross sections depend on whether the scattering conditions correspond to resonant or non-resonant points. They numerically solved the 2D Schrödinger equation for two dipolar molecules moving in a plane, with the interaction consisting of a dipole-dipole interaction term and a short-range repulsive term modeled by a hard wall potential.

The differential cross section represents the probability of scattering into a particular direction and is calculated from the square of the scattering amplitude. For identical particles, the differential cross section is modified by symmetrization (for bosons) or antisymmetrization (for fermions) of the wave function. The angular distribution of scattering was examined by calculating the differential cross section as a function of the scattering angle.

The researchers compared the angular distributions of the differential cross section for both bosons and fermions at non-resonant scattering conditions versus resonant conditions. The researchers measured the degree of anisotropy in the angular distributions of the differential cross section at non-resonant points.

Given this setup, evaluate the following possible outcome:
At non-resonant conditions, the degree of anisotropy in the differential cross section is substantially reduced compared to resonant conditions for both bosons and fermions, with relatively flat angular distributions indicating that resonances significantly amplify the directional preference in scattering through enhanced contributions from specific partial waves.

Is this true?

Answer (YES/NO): NO